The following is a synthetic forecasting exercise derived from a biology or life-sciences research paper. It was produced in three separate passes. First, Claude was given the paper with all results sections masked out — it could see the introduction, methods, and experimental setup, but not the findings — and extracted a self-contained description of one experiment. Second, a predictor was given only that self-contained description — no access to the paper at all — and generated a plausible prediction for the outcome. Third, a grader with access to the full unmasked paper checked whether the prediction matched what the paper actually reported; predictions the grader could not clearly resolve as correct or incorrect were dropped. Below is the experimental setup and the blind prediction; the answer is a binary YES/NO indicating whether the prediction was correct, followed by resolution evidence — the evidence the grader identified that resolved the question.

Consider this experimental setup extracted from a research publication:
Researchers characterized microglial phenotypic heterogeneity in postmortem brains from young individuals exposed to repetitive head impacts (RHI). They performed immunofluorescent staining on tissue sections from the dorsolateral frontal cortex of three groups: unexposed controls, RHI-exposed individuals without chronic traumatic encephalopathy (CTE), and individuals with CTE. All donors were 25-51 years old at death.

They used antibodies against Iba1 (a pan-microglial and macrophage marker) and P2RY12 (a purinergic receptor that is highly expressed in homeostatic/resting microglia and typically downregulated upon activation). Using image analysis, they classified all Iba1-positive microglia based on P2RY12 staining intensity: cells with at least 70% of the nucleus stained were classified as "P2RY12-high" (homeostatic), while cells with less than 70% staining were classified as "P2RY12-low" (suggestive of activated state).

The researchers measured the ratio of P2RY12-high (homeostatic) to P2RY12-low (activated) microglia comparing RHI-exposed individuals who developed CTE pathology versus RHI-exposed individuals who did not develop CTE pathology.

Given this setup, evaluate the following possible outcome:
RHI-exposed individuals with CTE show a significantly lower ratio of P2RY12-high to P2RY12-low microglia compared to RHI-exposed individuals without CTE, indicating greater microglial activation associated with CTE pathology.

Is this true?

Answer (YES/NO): NO